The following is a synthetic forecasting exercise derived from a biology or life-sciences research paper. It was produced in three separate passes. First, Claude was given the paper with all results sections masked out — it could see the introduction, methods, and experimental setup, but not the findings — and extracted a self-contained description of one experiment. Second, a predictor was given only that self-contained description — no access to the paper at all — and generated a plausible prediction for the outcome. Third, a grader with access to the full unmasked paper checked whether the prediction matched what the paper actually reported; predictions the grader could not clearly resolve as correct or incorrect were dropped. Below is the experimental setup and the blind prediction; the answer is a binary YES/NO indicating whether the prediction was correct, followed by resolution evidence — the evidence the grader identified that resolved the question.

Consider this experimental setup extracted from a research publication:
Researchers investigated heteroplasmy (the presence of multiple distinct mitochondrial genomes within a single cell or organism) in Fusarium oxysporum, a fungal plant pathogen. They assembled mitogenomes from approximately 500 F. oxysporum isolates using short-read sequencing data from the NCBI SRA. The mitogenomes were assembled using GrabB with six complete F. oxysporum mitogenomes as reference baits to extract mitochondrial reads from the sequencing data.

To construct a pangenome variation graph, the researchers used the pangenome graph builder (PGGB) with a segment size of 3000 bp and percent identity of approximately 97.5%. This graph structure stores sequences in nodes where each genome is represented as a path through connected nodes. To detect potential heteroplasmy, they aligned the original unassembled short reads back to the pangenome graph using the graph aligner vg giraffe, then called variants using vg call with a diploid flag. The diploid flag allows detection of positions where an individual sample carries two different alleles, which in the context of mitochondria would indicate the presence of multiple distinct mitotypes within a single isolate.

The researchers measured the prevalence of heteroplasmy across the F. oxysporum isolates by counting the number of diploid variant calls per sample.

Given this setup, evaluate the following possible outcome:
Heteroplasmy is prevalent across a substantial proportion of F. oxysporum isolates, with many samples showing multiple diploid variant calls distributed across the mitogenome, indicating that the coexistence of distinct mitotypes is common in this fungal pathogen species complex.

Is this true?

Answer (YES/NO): NO